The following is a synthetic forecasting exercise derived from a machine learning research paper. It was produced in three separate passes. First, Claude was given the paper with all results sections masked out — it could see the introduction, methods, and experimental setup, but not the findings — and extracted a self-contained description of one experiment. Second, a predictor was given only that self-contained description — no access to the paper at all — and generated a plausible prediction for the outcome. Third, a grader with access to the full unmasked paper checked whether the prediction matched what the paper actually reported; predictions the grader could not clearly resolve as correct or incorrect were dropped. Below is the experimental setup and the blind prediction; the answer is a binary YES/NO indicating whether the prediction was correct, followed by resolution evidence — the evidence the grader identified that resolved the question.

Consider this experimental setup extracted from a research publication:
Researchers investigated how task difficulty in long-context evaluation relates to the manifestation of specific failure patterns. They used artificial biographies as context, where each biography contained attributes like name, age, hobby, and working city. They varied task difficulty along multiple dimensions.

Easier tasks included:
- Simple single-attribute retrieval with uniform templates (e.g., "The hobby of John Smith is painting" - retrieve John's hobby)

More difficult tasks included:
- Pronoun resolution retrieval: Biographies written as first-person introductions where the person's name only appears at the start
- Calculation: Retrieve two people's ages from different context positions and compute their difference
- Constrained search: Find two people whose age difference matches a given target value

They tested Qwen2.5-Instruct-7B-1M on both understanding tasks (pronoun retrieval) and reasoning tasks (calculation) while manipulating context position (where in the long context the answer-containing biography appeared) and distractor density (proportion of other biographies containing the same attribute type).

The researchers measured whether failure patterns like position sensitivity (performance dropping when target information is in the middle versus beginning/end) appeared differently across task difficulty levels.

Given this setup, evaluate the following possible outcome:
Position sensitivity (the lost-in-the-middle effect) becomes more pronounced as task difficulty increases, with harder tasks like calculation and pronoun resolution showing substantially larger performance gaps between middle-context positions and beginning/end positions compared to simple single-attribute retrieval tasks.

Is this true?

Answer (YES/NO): NO